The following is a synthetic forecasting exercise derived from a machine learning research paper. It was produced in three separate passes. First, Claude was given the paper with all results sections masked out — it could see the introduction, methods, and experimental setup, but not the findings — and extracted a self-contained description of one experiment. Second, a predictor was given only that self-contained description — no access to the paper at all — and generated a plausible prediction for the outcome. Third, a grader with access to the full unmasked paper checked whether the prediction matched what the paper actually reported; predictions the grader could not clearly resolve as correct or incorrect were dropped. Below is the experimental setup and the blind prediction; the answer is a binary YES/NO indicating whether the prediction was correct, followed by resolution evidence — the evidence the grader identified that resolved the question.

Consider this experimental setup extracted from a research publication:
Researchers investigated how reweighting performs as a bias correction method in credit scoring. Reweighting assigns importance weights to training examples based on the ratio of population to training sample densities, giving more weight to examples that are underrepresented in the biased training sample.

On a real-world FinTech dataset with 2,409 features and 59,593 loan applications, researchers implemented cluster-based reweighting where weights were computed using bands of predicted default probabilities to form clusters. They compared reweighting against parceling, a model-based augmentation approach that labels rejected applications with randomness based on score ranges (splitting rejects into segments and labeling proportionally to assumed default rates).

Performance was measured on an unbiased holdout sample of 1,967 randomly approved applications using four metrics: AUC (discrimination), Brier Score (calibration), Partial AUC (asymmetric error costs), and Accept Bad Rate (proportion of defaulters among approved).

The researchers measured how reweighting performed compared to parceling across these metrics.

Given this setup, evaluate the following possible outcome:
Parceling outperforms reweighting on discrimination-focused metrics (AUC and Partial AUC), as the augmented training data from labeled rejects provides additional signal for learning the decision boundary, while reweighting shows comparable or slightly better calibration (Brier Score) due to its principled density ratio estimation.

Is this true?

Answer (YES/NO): NO